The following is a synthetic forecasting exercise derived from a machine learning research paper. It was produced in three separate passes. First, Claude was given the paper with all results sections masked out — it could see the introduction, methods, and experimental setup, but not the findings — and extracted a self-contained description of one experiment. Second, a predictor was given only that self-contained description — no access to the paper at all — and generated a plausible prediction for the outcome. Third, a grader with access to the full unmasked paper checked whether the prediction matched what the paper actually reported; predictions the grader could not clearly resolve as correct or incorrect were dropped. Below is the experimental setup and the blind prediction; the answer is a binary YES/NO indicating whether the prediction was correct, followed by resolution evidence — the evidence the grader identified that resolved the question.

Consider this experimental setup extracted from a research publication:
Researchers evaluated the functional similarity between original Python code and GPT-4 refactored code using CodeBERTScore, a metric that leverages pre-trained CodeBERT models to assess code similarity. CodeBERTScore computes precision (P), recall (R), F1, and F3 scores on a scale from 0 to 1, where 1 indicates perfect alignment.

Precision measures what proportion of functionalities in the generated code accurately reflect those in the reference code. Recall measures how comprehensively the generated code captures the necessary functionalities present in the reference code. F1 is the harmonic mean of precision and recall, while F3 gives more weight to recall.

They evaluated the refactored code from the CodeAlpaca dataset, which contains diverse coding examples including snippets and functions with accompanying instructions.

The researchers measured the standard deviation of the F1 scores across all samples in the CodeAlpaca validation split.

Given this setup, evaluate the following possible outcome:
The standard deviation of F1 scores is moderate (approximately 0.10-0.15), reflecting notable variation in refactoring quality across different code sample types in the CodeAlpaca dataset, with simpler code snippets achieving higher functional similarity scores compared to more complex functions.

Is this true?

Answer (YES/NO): NO